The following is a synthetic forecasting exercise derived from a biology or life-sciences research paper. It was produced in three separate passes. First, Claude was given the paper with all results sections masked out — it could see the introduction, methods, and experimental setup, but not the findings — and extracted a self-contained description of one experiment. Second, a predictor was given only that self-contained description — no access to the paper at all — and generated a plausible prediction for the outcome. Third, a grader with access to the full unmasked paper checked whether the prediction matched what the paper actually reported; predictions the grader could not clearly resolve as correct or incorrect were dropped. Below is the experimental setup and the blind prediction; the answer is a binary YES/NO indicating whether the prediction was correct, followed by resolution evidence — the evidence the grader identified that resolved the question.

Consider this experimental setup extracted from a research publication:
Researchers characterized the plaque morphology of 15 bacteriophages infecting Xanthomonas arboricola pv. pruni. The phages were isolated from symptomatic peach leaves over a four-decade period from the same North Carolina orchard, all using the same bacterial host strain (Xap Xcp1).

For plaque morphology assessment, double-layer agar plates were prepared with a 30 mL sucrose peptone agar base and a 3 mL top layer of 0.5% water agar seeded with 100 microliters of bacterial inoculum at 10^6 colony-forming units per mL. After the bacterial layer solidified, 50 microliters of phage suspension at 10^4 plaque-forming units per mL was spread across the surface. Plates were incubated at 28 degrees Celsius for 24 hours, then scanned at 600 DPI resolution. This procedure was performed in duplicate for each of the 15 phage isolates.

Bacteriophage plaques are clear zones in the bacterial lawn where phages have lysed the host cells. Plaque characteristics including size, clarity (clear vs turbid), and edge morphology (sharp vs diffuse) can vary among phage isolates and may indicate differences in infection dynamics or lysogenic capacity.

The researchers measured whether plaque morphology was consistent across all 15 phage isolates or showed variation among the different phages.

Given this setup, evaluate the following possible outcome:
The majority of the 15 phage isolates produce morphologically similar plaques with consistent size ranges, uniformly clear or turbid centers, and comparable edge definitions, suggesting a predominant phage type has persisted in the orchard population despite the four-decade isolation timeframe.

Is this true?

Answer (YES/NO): NO